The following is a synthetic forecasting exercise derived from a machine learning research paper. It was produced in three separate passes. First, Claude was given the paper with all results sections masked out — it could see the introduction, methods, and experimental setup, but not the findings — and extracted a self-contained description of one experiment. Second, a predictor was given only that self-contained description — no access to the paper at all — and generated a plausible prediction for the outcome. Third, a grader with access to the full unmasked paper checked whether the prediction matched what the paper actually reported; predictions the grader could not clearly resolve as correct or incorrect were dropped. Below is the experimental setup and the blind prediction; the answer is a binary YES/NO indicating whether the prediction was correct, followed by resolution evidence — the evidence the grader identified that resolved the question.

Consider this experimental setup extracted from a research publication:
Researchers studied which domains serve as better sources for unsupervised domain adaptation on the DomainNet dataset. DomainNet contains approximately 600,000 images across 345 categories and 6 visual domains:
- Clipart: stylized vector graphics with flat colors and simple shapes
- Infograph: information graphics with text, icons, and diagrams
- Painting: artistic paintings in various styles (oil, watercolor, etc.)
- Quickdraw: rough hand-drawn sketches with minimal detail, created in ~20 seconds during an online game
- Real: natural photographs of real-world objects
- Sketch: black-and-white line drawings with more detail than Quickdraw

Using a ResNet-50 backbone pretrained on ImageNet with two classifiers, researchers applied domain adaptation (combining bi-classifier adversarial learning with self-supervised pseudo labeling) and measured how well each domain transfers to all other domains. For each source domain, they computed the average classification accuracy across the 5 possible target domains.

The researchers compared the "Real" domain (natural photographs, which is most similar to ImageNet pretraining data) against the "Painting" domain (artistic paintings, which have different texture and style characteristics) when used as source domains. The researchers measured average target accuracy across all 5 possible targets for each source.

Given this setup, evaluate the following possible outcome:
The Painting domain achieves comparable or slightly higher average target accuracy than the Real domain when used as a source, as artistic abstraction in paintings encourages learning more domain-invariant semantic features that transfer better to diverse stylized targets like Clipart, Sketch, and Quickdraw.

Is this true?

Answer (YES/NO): NO